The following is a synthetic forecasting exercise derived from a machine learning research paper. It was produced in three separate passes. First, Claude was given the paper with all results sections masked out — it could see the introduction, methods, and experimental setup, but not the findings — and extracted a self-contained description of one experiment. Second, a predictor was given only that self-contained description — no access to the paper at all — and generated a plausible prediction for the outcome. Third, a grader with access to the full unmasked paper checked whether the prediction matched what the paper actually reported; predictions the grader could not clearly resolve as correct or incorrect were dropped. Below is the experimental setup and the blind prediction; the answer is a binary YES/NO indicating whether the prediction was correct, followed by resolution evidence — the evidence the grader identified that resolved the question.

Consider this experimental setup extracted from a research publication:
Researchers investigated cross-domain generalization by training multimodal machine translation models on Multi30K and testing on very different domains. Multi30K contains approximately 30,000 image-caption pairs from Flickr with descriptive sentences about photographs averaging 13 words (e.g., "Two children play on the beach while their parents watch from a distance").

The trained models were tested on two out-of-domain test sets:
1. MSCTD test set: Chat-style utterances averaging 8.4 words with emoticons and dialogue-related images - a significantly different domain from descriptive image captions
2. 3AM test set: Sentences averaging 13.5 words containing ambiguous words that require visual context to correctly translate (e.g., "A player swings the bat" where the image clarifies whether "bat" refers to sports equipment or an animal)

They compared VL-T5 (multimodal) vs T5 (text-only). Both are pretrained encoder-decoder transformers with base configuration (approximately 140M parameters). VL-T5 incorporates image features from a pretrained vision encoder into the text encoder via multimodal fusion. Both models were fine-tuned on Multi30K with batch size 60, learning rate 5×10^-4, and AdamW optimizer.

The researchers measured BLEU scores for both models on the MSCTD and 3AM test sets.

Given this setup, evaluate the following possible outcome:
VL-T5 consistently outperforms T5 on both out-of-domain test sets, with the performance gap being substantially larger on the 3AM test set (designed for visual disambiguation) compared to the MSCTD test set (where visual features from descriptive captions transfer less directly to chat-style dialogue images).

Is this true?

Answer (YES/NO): NO